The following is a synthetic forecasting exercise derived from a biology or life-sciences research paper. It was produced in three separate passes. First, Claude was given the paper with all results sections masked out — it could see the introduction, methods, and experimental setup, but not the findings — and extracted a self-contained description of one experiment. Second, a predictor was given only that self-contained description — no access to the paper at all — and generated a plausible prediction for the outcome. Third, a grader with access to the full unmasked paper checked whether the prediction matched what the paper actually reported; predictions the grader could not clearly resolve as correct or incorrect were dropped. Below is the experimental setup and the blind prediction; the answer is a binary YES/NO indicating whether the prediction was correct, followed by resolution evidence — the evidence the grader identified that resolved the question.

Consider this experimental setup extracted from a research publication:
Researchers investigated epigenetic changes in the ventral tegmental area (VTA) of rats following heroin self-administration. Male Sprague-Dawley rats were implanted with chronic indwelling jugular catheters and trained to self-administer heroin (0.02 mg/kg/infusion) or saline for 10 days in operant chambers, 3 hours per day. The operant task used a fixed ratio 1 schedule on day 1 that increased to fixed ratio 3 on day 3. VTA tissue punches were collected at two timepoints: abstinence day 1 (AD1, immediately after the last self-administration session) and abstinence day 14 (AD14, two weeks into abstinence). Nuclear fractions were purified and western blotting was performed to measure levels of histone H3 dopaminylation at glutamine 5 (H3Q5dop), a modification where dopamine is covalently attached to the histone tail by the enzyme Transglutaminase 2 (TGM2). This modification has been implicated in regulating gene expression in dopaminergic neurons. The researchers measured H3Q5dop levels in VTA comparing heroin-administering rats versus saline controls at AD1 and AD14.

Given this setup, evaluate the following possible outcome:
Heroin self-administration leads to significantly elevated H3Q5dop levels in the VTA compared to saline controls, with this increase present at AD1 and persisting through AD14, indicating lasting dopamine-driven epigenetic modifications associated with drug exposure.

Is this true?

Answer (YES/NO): YES